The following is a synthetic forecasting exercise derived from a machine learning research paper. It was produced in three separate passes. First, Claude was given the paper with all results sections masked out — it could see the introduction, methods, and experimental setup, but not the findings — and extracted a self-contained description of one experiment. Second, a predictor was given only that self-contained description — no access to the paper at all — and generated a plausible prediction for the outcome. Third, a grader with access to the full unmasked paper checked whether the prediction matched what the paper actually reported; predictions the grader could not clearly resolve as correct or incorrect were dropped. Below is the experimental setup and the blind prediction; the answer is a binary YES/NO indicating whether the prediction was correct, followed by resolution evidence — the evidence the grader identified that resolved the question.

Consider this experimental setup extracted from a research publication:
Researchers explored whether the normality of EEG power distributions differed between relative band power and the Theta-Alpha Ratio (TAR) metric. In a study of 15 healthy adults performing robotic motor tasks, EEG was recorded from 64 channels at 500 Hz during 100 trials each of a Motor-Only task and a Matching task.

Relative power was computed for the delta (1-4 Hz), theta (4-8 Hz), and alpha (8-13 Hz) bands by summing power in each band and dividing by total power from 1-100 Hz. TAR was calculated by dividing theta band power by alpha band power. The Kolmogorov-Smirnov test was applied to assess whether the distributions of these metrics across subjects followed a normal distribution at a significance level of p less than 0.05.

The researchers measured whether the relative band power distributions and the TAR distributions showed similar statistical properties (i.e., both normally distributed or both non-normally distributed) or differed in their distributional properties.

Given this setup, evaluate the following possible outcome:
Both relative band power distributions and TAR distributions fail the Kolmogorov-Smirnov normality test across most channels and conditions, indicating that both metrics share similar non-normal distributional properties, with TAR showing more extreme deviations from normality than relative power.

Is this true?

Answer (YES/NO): NO